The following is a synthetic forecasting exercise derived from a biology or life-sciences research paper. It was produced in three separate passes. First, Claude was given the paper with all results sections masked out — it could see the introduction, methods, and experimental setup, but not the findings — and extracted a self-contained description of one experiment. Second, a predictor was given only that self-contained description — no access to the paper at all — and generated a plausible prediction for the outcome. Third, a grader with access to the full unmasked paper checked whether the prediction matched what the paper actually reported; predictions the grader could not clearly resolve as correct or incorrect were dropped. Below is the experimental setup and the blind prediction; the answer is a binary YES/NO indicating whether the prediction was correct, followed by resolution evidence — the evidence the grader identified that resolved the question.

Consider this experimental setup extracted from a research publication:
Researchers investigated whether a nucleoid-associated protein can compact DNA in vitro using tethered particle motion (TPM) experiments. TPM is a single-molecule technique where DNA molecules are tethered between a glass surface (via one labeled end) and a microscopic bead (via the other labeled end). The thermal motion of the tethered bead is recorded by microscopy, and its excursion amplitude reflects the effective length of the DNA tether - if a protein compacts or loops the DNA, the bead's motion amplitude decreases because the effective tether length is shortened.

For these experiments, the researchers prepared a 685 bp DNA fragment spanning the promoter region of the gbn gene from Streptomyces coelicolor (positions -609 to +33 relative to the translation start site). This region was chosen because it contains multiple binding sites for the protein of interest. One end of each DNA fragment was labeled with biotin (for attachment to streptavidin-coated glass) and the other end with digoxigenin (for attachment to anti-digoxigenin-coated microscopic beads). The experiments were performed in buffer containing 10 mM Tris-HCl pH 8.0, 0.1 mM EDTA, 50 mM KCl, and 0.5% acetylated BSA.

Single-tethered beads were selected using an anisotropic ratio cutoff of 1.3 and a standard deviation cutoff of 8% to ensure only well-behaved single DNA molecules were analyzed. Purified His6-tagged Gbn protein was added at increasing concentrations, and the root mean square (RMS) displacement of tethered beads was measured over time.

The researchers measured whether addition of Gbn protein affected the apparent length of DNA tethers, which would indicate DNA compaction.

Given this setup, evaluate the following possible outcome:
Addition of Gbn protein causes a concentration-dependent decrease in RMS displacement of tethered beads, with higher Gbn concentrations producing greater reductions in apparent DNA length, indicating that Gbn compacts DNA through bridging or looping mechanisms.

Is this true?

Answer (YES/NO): NO